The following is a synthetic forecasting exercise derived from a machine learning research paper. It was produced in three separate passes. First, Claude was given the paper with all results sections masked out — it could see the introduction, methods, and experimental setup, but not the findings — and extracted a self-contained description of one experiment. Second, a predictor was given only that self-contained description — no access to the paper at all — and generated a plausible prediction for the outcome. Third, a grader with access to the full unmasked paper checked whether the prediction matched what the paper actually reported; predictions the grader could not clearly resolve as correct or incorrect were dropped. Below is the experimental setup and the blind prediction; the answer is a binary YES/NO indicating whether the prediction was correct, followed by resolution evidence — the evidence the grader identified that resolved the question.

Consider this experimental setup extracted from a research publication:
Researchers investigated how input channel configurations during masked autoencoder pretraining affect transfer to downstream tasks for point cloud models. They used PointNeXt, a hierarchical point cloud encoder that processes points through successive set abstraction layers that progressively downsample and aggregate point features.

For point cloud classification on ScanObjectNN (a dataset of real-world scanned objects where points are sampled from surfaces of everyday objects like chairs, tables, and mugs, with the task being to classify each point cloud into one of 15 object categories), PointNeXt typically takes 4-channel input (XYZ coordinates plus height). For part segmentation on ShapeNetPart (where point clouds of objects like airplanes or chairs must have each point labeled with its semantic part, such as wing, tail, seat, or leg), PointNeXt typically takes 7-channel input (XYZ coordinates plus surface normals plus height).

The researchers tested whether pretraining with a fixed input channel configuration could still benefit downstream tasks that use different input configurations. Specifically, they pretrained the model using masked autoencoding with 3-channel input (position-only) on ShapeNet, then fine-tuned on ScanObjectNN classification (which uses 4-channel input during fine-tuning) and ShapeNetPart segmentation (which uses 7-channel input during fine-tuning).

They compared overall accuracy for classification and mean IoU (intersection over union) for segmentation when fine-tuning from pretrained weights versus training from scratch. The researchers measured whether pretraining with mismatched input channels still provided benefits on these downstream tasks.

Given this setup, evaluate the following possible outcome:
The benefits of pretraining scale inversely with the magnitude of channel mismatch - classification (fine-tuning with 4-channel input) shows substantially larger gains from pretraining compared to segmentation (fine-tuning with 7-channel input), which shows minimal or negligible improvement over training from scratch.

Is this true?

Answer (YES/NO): NO